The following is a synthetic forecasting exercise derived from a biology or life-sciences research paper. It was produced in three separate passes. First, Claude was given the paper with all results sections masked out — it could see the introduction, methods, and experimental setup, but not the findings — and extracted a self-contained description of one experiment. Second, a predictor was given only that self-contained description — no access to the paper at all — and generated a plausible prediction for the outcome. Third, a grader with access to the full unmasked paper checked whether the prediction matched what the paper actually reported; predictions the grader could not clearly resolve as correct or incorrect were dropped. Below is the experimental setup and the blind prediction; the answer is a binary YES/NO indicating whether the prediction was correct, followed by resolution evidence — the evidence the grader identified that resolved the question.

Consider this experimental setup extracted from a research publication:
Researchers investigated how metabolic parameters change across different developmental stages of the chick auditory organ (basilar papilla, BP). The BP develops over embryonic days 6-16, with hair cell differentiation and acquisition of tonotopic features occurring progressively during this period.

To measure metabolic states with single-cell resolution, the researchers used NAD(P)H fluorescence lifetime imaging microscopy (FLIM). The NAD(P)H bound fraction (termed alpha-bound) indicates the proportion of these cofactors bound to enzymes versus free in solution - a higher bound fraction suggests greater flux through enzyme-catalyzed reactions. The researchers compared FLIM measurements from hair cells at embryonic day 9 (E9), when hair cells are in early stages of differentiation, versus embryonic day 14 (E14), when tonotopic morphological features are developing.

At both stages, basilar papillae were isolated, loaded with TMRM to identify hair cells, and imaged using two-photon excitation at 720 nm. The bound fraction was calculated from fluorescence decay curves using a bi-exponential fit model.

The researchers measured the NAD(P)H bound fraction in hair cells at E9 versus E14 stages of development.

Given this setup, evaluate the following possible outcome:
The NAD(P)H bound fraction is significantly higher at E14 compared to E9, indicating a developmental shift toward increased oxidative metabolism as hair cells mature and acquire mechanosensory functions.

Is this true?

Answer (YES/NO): YES